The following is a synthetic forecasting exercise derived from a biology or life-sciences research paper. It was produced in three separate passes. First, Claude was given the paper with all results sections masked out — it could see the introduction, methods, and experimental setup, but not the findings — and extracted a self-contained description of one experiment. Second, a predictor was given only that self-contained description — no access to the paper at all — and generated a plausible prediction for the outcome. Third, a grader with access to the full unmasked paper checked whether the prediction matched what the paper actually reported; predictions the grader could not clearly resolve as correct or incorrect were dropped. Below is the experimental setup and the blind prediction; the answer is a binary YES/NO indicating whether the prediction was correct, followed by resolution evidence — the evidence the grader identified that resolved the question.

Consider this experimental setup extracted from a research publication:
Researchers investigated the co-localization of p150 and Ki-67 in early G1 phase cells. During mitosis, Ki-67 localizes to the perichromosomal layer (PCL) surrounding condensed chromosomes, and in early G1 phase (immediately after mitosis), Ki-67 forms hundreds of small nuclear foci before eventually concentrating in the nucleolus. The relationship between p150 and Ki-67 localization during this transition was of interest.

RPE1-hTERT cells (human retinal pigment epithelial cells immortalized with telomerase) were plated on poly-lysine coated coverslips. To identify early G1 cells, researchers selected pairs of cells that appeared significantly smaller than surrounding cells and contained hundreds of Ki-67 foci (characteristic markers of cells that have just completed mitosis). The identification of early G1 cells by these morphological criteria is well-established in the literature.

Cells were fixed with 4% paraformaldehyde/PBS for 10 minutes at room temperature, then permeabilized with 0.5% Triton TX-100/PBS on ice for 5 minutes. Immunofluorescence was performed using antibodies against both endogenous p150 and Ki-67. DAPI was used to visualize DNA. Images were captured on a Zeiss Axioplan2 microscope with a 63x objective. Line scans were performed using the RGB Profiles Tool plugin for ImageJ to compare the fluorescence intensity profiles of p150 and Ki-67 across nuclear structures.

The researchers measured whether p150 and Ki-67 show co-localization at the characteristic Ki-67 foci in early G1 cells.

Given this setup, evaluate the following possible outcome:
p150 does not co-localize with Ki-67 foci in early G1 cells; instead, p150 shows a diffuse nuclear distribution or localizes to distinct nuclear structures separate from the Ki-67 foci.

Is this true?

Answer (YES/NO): NO